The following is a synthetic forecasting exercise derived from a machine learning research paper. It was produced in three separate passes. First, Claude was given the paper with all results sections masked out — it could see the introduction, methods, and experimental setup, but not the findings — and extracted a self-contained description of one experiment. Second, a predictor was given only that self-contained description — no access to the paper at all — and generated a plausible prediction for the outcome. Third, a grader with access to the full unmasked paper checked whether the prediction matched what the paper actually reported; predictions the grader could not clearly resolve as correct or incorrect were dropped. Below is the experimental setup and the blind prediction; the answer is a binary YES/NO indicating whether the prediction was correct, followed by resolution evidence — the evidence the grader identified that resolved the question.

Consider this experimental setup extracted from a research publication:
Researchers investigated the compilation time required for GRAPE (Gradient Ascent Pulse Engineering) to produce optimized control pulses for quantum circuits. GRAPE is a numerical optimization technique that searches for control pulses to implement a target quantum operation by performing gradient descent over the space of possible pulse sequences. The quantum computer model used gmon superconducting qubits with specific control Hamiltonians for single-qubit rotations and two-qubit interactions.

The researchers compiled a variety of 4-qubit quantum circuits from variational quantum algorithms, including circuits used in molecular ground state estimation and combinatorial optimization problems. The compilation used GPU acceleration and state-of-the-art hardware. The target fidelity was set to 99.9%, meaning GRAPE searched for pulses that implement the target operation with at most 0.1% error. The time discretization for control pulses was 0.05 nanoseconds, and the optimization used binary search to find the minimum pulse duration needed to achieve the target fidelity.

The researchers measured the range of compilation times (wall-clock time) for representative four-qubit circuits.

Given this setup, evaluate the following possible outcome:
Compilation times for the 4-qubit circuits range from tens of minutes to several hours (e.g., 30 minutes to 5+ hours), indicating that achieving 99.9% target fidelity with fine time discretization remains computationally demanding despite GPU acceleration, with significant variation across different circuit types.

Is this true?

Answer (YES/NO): NO